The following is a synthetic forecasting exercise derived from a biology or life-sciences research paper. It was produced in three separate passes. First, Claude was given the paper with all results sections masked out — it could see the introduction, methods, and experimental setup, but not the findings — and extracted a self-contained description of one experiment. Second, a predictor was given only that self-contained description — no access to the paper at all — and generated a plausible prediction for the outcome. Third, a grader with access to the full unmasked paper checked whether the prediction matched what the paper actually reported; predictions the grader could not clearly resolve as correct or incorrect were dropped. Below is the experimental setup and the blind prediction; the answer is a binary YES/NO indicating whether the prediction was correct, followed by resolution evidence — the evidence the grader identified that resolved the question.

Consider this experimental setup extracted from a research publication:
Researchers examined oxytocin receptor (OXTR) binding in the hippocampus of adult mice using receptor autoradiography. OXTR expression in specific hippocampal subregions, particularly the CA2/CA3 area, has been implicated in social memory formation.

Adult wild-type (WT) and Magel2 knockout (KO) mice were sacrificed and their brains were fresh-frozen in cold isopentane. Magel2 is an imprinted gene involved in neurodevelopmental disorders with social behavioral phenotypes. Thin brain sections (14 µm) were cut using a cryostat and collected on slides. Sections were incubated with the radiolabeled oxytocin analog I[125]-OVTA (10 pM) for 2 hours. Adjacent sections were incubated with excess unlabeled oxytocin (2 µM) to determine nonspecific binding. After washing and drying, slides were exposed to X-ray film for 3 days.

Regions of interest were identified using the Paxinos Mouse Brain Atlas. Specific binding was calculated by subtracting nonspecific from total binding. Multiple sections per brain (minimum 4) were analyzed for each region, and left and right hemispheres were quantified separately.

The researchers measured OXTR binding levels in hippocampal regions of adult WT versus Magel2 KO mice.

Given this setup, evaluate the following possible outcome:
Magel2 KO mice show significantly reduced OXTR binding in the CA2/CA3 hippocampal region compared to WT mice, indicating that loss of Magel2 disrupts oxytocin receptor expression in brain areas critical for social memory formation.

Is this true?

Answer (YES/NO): NO